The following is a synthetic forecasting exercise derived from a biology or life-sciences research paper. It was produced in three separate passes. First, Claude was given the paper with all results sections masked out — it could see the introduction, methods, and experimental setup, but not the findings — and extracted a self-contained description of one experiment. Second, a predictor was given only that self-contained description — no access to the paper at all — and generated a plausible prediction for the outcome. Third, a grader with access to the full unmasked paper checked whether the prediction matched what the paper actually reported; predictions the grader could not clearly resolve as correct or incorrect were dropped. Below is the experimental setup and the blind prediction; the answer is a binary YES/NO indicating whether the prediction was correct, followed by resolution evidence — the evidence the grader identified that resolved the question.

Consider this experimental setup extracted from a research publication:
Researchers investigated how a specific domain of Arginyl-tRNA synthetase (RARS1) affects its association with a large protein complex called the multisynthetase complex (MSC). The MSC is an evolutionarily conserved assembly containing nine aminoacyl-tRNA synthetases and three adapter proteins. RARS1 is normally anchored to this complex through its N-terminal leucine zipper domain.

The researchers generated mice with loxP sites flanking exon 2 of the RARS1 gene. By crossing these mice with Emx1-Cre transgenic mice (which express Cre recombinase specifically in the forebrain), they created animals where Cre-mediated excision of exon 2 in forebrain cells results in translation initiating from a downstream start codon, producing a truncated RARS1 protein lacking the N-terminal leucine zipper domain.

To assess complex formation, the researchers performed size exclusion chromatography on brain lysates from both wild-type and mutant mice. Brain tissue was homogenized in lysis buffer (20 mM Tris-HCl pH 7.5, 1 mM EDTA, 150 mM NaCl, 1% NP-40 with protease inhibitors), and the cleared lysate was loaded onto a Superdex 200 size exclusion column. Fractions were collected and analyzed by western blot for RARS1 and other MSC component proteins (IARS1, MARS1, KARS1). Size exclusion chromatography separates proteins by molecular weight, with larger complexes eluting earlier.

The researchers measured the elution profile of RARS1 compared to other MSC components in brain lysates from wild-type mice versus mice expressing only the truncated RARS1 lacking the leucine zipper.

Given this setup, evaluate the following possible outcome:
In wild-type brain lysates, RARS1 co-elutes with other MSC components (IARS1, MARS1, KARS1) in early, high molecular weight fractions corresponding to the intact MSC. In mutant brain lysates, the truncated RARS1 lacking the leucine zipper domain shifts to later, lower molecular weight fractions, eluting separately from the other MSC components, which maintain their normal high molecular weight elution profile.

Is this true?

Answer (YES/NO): YES